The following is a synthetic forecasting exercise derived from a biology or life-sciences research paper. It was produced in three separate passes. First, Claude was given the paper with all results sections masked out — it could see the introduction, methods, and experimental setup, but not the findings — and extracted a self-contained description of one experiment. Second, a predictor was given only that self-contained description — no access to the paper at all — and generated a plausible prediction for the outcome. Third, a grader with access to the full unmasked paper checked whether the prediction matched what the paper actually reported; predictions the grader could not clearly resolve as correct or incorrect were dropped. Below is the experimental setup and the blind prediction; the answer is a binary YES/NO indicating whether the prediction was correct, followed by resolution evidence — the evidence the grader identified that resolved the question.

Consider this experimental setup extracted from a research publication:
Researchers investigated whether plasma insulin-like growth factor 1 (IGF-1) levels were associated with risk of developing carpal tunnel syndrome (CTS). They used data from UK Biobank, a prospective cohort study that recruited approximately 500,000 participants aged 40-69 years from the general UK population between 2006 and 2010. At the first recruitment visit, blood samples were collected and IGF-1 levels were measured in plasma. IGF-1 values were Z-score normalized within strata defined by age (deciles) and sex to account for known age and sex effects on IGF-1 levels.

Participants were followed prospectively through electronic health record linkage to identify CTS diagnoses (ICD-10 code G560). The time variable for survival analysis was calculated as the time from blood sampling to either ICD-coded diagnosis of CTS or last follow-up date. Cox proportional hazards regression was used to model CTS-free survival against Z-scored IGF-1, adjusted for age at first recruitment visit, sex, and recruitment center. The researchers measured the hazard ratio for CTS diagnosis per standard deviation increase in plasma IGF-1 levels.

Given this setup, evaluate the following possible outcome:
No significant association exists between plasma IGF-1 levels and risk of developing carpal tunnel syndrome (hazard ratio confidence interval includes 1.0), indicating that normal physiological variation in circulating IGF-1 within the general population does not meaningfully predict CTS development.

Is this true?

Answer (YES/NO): NO